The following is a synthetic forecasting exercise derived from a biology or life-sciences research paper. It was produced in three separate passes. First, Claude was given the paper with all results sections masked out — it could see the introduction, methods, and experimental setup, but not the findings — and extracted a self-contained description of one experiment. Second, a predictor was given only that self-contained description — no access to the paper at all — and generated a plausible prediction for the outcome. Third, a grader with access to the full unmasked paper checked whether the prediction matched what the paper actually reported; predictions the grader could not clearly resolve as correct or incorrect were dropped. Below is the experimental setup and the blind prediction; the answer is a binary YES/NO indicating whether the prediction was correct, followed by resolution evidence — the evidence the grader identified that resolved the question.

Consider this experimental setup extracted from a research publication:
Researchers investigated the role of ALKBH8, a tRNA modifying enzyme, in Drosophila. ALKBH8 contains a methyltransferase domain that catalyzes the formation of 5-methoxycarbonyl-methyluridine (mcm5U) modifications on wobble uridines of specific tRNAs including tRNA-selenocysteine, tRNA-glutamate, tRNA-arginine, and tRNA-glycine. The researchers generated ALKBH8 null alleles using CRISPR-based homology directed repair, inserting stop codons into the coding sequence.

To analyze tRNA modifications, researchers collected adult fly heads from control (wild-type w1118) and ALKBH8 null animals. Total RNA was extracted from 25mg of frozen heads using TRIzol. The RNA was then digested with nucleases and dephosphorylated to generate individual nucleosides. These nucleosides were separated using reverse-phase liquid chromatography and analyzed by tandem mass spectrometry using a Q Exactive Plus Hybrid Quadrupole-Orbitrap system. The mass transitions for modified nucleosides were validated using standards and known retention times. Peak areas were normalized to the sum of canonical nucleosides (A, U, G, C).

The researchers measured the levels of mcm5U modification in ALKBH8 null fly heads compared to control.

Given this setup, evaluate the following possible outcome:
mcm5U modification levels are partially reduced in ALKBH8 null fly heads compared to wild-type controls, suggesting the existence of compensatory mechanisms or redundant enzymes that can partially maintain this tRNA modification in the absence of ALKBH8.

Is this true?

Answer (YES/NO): NO